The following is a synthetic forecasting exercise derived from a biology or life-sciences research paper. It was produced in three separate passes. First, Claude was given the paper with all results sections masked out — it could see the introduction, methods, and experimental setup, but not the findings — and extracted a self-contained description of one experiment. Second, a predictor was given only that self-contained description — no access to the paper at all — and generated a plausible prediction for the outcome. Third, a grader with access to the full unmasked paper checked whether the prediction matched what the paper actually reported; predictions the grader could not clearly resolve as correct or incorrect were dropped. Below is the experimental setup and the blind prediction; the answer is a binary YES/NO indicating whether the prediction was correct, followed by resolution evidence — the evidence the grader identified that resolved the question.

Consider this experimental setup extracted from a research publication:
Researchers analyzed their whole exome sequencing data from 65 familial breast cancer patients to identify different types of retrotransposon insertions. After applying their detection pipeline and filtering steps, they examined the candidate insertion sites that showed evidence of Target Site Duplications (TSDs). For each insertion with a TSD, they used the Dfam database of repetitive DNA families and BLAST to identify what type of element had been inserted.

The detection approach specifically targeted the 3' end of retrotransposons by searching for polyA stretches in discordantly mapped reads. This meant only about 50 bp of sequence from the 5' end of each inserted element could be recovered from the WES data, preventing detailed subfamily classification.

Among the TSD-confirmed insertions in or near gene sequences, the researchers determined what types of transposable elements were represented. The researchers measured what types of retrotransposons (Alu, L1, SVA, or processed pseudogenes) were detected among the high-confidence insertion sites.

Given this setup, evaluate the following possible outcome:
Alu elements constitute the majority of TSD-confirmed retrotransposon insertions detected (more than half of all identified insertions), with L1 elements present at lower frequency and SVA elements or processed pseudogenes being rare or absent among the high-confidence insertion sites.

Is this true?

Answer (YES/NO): YES